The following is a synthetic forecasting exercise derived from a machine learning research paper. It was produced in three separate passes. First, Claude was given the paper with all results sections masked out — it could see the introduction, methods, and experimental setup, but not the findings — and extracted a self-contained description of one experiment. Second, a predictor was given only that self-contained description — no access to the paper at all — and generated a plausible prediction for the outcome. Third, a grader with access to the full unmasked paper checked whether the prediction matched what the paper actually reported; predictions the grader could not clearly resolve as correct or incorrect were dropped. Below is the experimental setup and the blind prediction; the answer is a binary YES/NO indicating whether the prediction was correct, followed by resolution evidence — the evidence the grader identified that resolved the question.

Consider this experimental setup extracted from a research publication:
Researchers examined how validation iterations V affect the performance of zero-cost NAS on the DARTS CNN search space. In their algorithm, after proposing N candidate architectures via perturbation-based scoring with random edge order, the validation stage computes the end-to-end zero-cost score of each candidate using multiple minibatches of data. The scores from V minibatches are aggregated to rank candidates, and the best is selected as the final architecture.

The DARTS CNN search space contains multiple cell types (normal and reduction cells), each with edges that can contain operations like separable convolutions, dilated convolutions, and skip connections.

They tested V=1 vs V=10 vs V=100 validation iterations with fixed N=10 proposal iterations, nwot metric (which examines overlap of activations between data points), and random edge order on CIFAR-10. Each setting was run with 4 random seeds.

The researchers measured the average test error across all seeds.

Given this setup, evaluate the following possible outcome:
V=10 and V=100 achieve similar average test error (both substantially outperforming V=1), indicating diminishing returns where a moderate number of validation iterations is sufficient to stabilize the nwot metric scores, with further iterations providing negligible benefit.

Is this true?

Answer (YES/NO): NO